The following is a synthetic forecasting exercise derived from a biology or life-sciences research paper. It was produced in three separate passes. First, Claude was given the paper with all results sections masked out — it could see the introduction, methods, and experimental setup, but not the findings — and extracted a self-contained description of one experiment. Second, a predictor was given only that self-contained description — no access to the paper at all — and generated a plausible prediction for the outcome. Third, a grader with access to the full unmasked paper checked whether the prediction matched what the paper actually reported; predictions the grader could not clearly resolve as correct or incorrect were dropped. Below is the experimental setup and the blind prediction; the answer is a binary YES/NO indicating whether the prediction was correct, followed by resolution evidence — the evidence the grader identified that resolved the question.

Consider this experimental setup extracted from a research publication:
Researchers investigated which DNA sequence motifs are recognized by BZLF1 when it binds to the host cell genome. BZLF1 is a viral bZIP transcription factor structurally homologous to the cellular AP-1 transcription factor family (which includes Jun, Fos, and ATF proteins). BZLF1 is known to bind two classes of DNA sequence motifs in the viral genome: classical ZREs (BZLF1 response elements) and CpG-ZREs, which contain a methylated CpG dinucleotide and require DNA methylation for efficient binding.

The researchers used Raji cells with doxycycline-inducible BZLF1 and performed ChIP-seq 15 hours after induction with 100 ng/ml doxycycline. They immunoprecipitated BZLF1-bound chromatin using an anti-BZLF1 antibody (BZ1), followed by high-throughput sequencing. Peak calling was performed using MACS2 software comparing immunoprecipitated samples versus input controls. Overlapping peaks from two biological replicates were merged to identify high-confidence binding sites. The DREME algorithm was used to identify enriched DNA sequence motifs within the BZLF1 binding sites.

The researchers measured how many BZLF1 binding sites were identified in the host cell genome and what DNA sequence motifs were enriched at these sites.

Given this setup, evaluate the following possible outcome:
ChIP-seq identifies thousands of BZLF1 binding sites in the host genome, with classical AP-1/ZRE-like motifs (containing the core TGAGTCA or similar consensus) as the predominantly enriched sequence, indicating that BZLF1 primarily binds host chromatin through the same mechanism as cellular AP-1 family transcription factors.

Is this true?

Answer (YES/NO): NO